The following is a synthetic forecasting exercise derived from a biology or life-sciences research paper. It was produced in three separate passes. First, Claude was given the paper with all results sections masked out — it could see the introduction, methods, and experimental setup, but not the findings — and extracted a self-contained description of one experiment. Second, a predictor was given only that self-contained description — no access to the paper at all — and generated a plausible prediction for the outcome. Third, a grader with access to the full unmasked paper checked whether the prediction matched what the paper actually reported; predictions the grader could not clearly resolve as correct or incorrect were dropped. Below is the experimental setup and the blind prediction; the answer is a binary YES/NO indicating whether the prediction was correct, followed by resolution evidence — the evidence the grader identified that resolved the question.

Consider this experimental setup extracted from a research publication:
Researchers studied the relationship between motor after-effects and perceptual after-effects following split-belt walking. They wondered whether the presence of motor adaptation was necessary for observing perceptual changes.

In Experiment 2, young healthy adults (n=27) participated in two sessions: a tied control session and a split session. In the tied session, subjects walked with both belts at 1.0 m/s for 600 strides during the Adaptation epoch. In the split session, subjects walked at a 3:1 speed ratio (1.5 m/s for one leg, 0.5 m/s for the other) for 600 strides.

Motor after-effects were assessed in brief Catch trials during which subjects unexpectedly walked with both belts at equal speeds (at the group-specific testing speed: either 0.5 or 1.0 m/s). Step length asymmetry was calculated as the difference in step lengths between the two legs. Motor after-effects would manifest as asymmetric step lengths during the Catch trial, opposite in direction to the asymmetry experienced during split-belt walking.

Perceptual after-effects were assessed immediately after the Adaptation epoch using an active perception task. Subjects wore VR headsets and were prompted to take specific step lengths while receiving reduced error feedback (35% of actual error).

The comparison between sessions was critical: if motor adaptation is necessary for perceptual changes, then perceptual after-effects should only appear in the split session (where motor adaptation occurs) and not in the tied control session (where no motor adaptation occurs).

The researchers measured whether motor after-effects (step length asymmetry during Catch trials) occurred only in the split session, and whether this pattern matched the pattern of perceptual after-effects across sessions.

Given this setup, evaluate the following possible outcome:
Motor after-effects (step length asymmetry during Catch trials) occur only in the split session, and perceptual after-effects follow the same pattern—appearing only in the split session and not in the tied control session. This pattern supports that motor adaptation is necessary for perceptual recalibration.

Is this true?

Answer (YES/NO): YES